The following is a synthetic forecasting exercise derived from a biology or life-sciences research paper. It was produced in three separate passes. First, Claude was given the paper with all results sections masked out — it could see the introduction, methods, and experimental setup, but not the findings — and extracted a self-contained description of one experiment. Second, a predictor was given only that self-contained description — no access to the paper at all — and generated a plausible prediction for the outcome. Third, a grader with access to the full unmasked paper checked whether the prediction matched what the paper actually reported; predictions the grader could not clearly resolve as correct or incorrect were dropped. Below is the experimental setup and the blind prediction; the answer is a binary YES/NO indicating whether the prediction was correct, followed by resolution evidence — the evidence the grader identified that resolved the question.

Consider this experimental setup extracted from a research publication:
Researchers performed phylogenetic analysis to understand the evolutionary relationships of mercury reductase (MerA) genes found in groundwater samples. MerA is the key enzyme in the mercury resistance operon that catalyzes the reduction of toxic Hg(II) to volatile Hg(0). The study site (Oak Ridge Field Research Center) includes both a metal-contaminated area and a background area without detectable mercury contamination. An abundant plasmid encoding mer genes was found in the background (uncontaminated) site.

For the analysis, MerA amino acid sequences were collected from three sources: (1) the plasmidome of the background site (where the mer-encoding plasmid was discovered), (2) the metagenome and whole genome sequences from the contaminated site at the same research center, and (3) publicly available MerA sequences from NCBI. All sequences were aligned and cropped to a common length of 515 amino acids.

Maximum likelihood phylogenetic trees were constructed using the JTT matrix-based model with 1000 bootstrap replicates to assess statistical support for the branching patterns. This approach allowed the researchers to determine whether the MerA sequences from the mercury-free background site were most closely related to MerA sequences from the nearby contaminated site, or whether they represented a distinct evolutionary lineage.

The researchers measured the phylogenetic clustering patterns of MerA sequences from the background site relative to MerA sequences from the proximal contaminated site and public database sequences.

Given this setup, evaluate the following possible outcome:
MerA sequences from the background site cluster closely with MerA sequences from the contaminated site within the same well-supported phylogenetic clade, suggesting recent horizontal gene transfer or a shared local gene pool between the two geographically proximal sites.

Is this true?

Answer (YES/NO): NO